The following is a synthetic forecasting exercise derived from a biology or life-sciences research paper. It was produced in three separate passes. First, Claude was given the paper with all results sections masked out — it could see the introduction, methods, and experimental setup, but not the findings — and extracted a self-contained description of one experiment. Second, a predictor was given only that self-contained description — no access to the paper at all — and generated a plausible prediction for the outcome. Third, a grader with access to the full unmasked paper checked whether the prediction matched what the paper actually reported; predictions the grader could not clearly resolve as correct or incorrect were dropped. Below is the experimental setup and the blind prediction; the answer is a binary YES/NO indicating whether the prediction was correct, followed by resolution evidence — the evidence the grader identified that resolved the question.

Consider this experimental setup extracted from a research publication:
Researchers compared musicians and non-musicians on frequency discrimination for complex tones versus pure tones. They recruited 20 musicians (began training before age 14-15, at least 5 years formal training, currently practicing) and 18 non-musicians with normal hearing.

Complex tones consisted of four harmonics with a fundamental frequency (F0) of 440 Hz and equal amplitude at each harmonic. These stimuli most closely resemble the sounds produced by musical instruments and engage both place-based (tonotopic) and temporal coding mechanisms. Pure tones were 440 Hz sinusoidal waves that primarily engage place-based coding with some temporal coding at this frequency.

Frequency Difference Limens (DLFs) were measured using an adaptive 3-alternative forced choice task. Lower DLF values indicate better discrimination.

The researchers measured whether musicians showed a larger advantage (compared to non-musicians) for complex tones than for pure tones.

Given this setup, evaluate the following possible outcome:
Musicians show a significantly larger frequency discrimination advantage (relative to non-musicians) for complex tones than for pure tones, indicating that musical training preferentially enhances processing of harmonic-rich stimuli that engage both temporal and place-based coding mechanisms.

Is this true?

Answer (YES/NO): NO